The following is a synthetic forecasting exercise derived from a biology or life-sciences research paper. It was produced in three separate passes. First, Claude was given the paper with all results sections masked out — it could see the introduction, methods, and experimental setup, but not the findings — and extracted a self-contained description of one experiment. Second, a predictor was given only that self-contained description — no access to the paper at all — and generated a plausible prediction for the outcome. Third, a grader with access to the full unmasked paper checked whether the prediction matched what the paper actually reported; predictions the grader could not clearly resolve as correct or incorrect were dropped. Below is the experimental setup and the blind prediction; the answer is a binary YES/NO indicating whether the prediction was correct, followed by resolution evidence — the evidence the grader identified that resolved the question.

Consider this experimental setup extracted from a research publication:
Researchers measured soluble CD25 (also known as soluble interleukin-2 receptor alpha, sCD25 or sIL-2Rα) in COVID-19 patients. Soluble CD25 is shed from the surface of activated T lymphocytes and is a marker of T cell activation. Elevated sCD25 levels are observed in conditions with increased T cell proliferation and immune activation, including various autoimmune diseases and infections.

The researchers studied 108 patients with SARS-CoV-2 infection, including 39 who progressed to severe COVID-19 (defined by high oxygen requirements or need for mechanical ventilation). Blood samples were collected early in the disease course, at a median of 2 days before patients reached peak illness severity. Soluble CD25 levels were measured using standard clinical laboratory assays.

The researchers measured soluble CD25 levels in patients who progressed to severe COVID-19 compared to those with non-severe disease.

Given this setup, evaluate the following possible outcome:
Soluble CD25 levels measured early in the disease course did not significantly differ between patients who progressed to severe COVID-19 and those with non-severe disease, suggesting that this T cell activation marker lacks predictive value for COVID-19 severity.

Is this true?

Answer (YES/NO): NO